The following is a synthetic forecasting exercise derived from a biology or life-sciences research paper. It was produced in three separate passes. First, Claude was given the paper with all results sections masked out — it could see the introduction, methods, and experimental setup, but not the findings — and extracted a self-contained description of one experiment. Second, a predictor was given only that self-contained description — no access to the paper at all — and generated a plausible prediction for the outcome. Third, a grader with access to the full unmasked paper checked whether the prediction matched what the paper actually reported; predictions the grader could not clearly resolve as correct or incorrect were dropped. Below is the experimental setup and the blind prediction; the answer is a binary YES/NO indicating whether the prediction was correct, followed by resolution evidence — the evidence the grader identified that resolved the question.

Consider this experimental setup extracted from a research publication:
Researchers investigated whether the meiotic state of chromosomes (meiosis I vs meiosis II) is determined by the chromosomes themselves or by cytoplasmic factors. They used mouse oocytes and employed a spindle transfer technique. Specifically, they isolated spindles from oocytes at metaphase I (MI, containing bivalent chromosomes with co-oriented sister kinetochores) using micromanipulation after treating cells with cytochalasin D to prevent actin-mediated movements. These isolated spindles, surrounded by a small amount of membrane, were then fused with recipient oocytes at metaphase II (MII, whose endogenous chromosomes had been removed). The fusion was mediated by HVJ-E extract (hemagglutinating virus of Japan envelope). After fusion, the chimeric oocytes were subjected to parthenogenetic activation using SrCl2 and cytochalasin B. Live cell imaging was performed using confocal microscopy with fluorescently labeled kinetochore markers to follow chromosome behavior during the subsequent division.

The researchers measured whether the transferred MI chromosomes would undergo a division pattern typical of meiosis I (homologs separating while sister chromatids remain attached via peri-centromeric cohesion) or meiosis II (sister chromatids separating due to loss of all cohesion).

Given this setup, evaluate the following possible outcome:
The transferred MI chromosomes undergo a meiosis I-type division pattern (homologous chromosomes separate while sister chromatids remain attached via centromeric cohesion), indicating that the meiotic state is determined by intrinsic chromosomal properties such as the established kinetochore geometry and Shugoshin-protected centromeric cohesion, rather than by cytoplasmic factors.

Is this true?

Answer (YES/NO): YES